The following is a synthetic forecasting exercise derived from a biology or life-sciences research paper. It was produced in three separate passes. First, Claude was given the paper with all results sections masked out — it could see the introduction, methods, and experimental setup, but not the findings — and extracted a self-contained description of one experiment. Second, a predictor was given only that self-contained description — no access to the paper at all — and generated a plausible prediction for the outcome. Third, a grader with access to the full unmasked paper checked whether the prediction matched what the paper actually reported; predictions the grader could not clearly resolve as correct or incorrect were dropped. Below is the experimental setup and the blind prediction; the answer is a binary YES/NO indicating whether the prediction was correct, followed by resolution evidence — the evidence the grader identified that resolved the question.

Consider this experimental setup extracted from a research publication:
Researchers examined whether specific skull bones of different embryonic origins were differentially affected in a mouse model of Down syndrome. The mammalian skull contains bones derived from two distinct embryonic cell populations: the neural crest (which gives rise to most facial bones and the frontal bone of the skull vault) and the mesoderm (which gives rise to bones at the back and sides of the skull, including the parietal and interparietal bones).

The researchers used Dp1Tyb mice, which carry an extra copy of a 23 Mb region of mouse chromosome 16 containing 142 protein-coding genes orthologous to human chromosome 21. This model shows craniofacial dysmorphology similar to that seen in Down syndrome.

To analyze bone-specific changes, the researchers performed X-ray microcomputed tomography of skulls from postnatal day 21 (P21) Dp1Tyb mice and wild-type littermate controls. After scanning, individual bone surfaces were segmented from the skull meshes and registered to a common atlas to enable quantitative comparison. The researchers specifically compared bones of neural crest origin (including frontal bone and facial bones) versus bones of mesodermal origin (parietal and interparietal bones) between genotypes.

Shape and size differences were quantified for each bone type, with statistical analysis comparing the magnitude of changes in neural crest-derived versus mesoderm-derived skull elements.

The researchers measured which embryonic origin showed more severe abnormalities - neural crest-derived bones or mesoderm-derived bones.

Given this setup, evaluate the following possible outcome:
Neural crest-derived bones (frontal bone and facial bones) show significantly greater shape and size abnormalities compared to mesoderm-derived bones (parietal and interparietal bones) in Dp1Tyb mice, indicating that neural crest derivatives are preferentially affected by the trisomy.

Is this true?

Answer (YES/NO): YES